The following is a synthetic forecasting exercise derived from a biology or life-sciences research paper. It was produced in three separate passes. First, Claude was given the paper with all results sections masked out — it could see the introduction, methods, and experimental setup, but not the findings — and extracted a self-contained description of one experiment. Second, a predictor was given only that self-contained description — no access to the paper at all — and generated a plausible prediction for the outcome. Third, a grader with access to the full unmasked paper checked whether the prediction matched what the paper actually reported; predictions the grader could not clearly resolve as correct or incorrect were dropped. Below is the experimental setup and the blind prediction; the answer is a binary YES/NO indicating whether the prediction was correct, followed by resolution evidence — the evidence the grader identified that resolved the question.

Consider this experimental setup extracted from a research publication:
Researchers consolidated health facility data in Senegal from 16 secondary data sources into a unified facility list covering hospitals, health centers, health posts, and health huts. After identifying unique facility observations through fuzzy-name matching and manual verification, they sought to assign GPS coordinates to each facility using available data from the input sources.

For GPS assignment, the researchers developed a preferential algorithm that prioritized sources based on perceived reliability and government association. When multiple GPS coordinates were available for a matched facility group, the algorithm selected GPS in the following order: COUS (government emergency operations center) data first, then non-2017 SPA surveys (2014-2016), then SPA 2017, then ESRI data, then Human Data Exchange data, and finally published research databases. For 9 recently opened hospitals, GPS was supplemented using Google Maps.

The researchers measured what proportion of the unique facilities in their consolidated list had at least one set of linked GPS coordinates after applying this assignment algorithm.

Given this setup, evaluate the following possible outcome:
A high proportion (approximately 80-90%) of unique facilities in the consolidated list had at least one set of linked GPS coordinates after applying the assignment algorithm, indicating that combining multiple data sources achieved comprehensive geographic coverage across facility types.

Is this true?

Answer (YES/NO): NO